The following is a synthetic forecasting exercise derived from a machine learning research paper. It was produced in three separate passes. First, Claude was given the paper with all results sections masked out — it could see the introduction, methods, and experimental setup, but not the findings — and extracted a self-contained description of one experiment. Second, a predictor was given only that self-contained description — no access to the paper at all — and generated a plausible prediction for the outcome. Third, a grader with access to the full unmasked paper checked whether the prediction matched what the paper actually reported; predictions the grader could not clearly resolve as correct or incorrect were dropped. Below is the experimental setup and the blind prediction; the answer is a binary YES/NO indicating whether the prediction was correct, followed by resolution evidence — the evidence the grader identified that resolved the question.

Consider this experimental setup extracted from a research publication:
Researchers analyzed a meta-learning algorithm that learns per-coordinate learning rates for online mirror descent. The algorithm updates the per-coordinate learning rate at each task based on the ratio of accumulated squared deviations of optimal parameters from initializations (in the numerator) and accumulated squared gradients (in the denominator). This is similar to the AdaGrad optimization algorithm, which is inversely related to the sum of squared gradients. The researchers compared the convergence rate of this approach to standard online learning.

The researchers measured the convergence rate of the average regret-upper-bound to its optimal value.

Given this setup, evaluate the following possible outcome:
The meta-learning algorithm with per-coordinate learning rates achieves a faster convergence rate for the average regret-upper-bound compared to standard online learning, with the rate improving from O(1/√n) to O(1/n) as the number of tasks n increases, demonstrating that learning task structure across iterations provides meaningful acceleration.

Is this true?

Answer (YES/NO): NO